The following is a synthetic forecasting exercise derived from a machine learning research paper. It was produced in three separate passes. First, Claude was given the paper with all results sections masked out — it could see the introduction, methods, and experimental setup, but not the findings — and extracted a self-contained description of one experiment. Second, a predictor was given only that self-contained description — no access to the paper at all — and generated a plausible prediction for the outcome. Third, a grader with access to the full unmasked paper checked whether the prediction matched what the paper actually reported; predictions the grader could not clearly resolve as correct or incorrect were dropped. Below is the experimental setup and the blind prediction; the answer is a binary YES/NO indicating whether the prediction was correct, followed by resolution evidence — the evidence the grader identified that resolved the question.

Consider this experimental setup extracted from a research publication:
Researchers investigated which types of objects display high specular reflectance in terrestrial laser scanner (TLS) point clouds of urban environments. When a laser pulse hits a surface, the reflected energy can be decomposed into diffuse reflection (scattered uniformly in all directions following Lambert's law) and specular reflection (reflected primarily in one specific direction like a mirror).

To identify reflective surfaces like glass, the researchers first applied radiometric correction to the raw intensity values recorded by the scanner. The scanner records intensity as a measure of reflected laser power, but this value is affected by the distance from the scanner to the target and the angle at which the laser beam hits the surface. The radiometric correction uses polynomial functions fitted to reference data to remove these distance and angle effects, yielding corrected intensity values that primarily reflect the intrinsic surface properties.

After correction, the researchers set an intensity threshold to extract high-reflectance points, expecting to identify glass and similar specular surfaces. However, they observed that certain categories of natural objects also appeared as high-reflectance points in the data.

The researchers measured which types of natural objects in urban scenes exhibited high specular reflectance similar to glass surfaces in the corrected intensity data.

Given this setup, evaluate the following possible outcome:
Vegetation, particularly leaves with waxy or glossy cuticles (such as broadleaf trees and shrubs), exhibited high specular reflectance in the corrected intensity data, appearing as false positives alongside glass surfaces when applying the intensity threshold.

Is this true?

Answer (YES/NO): YES